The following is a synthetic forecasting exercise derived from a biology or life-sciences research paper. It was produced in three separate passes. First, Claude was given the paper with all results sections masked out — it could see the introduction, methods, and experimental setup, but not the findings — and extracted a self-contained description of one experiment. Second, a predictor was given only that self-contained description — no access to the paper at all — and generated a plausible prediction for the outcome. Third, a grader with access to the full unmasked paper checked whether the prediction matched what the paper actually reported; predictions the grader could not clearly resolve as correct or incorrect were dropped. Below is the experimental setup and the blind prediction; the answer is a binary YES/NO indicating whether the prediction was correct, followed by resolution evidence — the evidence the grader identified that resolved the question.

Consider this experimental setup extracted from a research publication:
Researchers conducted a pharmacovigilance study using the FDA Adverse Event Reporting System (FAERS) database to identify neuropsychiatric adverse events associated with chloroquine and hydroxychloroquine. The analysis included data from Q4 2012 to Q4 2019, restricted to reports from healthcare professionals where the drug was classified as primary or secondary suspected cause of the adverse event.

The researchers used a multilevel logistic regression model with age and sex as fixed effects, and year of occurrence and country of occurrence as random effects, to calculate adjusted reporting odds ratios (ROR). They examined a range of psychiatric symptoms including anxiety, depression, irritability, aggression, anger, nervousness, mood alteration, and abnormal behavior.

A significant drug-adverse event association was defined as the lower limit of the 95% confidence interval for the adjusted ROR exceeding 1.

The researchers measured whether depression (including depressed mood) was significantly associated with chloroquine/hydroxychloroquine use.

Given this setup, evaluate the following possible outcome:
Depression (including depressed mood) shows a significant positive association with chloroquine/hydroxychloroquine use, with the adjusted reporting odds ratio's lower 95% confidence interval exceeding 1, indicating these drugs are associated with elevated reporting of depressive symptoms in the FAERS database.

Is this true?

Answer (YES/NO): YES